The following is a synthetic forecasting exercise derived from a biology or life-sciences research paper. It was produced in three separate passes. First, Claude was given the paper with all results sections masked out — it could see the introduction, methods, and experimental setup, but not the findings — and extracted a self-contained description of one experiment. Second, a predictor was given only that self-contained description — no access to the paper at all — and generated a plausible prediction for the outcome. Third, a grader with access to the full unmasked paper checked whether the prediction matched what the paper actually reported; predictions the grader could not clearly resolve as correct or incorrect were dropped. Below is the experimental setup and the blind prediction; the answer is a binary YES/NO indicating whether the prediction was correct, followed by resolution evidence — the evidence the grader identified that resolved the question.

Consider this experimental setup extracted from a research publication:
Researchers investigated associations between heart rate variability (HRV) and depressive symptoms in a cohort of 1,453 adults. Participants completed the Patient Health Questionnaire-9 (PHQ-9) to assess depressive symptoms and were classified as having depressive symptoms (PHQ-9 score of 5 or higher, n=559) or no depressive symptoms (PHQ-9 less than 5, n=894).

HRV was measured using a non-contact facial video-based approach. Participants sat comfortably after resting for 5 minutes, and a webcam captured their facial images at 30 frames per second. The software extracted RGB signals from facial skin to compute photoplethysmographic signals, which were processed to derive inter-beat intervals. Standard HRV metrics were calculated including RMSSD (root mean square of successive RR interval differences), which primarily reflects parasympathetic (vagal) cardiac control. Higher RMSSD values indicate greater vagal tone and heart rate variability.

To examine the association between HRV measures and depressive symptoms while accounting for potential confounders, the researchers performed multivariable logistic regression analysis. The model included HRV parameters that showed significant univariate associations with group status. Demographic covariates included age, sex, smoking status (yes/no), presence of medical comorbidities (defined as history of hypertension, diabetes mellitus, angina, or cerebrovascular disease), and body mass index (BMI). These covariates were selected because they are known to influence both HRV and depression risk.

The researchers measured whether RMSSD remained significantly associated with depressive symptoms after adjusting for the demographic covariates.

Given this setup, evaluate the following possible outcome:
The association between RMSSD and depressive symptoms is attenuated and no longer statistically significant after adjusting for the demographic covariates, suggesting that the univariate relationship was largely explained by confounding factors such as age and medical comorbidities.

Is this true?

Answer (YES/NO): NO